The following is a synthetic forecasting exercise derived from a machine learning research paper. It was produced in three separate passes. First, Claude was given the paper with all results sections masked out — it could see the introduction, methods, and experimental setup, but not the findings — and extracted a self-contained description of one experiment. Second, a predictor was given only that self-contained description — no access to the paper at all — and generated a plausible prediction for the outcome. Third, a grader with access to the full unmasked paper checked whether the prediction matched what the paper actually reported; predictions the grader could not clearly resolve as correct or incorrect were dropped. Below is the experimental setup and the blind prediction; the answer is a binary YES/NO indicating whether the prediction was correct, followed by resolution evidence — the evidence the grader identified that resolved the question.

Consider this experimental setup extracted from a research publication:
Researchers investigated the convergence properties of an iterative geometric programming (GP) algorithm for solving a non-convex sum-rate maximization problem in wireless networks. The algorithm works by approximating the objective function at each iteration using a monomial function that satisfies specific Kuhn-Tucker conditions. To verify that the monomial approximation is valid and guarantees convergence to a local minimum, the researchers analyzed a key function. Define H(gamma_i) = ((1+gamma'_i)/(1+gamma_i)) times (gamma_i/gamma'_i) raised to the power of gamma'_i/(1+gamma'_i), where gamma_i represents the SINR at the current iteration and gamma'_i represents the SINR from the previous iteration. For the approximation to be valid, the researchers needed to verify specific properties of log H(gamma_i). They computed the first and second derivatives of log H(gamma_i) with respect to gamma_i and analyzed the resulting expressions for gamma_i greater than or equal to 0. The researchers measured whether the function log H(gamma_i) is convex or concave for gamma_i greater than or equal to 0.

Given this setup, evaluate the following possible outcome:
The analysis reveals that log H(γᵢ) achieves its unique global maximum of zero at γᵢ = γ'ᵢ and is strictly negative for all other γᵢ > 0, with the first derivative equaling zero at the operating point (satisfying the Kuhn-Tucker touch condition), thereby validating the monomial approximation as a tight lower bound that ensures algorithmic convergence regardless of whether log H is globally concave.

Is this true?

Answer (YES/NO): YES